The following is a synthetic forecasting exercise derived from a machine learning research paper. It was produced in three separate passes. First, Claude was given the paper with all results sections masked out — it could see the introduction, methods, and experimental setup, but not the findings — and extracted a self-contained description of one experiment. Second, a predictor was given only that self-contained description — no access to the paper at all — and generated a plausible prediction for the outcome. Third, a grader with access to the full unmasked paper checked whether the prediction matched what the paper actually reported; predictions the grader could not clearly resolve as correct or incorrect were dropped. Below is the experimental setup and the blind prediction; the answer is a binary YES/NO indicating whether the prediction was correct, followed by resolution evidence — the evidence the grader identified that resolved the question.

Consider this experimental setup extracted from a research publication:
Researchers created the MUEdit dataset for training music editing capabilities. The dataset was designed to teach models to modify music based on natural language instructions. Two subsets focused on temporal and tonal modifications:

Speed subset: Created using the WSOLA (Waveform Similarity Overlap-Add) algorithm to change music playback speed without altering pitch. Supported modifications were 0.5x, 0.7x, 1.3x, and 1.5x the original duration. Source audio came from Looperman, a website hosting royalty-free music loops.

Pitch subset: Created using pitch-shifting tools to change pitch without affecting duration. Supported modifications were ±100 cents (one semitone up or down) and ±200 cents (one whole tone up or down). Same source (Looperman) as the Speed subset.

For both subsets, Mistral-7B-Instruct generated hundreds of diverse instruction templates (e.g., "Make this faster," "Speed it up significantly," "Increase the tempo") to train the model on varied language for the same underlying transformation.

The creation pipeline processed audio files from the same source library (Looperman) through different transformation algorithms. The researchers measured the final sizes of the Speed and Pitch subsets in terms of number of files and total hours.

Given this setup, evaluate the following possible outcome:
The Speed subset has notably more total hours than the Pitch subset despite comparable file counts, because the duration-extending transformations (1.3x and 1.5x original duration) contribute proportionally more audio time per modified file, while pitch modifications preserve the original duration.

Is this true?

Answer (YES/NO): NO